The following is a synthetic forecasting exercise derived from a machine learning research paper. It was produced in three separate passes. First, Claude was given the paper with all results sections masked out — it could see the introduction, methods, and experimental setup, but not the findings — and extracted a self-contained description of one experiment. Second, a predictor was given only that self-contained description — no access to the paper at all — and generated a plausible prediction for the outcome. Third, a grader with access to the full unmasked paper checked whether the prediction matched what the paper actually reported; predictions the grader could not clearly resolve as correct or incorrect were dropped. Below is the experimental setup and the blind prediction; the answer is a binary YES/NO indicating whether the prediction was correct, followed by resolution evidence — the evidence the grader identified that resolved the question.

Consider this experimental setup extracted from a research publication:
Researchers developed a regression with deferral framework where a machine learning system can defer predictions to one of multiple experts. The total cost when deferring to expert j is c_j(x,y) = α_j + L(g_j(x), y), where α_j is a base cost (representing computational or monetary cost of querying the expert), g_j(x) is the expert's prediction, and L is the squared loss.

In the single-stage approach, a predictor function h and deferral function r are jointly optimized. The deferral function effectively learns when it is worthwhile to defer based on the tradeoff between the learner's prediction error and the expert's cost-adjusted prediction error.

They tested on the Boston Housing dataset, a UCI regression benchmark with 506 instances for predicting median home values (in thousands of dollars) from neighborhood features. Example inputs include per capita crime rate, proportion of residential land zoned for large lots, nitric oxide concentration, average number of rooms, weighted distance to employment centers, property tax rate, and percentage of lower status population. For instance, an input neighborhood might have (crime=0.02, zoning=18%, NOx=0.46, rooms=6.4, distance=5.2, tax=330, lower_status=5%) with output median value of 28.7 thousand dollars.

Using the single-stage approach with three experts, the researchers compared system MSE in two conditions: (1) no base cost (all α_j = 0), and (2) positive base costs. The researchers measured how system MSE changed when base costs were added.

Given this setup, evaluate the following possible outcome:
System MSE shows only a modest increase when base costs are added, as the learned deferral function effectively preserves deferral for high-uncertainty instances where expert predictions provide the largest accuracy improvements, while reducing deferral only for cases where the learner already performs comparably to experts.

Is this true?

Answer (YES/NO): NO